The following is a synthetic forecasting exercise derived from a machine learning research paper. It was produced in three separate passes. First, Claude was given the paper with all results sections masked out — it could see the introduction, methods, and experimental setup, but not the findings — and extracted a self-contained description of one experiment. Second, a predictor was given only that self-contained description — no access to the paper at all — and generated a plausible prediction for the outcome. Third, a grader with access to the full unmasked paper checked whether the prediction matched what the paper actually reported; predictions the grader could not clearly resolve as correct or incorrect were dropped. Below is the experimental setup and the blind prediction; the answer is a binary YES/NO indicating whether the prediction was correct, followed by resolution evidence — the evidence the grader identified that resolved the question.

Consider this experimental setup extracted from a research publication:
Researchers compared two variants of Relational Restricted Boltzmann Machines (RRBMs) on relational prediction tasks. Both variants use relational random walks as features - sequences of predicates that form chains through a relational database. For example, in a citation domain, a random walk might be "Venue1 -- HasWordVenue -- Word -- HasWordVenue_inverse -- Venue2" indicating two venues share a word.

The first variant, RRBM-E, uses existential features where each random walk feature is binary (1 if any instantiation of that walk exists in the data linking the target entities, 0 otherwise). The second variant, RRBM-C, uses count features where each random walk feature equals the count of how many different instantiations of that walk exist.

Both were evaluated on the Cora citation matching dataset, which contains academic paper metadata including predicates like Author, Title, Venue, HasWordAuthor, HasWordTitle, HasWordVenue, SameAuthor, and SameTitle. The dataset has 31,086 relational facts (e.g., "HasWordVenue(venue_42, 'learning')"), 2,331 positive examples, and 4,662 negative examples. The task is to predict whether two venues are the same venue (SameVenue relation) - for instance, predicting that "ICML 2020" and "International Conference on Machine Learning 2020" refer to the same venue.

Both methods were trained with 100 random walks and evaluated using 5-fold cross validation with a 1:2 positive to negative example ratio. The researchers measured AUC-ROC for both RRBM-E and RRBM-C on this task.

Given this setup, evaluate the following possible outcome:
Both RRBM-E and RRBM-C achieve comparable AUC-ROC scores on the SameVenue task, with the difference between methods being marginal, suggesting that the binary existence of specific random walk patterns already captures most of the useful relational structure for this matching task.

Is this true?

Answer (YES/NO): NO